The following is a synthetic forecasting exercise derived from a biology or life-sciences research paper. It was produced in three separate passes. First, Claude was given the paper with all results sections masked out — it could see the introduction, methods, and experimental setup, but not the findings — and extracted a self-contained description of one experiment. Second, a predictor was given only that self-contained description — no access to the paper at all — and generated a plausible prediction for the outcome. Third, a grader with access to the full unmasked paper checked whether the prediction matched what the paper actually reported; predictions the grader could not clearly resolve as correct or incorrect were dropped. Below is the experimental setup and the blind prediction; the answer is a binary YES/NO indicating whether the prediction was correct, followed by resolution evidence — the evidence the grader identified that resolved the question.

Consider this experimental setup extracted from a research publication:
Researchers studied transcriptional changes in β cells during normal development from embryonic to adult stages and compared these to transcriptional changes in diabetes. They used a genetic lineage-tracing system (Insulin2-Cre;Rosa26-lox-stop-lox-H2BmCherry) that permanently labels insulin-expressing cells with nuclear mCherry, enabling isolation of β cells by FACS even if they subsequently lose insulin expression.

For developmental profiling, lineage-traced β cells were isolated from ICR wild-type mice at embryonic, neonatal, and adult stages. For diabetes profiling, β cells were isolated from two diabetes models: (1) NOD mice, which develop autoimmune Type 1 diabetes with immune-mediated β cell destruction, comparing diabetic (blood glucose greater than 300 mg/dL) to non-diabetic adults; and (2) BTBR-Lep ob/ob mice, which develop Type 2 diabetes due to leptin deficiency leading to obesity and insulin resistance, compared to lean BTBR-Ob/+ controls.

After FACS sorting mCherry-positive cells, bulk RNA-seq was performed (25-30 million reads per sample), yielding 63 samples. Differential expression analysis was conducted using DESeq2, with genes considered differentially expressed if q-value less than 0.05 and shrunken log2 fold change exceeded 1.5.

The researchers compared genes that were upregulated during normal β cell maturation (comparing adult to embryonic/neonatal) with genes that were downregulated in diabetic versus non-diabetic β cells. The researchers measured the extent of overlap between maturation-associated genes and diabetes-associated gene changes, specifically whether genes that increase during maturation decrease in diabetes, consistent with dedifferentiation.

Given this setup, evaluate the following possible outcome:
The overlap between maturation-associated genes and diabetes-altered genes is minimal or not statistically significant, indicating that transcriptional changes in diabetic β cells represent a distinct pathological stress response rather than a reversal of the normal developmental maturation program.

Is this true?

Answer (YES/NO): YES